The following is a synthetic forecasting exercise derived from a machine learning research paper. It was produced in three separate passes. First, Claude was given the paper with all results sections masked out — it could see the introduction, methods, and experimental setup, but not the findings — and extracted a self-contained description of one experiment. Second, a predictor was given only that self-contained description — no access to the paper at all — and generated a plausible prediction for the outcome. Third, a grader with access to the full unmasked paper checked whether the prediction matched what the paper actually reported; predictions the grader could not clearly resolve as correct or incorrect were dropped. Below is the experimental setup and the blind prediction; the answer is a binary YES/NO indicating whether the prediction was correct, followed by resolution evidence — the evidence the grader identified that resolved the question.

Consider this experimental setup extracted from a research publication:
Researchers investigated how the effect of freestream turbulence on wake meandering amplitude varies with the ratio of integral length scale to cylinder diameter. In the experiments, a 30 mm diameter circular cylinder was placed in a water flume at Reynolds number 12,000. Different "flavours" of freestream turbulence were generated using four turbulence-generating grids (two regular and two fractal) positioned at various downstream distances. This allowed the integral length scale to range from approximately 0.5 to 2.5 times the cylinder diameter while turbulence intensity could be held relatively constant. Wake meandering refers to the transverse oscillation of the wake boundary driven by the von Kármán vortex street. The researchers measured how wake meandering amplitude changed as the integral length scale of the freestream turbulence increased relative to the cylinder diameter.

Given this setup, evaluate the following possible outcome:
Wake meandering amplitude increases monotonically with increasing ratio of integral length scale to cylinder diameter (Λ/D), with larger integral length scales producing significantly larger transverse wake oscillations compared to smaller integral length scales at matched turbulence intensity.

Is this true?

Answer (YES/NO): NO